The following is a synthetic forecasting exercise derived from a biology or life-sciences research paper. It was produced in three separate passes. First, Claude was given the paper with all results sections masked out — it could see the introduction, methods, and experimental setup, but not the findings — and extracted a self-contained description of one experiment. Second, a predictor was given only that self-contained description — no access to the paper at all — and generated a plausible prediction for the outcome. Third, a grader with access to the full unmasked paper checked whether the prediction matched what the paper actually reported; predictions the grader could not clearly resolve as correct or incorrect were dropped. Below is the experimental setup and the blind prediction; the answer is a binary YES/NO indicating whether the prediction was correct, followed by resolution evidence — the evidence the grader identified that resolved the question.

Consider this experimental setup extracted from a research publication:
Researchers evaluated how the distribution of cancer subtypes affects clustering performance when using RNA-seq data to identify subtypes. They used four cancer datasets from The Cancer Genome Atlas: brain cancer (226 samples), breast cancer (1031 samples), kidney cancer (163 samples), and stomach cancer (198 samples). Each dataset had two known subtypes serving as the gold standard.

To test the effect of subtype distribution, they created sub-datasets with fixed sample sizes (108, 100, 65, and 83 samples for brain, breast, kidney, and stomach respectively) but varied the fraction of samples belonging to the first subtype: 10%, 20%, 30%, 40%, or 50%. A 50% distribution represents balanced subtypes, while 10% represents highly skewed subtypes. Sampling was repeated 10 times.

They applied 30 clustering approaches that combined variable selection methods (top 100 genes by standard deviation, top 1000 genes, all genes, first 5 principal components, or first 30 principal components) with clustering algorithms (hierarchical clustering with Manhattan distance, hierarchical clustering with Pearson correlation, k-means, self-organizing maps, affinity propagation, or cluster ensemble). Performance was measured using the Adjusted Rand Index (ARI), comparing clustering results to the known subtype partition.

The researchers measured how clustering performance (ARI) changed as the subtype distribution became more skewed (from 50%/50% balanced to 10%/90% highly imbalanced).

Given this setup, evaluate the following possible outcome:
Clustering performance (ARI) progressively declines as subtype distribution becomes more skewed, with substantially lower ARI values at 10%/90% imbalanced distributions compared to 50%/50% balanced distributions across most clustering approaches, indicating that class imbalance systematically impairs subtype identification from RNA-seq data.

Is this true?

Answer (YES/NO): NO